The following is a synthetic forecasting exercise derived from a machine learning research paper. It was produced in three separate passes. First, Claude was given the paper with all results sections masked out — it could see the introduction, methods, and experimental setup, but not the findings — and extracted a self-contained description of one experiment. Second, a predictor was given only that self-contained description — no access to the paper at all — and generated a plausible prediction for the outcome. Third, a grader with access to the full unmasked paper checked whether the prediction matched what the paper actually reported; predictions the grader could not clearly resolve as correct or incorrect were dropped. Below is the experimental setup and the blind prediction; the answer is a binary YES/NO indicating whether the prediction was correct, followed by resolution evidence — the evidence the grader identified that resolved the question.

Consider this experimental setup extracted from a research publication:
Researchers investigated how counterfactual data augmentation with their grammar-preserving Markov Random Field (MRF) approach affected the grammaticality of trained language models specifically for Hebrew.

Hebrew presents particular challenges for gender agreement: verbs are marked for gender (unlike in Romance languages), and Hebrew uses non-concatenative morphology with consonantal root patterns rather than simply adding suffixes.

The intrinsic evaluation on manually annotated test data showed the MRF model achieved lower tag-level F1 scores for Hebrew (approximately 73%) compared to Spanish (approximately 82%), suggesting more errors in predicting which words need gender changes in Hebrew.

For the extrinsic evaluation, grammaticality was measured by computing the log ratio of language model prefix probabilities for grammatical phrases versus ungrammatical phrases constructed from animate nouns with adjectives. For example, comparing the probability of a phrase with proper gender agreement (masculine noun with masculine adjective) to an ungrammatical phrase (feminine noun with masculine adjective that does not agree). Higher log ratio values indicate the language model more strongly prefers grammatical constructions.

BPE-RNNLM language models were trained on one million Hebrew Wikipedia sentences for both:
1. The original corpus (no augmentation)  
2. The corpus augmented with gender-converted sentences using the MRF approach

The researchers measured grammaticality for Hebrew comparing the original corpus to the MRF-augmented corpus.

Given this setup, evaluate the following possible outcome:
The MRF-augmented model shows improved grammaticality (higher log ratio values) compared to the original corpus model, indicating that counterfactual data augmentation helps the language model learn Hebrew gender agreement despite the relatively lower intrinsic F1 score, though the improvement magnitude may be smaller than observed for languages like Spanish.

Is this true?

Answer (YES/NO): NO